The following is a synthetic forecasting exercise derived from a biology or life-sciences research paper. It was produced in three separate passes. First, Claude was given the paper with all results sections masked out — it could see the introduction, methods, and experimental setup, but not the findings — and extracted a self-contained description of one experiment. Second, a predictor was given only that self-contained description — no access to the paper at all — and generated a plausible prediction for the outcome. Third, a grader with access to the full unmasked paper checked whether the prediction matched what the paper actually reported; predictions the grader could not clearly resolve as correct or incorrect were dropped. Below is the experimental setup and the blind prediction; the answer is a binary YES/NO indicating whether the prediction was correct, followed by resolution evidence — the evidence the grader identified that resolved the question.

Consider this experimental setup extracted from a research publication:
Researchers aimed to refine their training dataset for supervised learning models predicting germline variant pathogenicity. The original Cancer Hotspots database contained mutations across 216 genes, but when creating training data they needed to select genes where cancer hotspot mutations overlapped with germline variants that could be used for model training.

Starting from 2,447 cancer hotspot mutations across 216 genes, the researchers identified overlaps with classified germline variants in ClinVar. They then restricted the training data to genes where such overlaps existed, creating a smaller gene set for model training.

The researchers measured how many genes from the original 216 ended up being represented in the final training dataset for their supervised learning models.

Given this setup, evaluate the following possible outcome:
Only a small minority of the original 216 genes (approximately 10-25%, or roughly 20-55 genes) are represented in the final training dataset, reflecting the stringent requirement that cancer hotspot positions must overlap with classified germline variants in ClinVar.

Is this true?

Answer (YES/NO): NO